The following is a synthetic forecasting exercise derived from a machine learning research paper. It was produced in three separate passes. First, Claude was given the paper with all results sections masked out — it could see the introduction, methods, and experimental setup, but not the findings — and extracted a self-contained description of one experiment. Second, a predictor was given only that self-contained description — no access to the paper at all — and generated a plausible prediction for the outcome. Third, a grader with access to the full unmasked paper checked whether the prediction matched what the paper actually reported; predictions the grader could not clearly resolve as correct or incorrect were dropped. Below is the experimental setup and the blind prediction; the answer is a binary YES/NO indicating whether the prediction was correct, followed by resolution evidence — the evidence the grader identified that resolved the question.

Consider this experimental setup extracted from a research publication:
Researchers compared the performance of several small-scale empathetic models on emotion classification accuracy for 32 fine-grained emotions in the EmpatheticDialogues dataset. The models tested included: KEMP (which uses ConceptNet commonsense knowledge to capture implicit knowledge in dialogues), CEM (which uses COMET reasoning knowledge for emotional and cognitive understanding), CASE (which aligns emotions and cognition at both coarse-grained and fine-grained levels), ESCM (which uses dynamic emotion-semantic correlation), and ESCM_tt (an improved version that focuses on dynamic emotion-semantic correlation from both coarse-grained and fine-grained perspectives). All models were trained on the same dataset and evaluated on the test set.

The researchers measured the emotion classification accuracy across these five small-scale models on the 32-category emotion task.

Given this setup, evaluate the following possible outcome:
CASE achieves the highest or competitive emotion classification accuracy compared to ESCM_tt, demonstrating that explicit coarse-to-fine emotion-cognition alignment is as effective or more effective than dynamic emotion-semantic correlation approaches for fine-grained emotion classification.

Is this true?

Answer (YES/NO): NO